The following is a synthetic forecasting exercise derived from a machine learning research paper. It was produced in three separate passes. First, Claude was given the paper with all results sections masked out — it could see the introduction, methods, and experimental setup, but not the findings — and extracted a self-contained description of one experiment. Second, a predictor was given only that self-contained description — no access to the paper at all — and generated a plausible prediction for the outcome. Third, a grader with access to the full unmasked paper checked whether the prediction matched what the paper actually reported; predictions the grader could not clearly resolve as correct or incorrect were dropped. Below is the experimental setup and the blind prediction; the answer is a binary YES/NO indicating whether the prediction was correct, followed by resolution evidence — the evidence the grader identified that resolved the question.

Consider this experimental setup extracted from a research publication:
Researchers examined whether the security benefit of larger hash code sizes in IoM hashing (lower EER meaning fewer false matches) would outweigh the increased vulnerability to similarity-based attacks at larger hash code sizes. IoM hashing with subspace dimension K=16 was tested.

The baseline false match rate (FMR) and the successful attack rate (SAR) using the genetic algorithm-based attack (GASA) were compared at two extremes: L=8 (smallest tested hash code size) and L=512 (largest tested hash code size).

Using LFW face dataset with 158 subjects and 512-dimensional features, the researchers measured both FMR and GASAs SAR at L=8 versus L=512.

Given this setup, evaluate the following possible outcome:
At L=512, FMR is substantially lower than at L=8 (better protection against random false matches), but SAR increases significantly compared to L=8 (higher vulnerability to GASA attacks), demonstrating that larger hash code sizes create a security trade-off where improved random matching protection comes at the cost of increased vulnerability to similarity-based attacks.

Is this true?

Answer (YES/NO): YES